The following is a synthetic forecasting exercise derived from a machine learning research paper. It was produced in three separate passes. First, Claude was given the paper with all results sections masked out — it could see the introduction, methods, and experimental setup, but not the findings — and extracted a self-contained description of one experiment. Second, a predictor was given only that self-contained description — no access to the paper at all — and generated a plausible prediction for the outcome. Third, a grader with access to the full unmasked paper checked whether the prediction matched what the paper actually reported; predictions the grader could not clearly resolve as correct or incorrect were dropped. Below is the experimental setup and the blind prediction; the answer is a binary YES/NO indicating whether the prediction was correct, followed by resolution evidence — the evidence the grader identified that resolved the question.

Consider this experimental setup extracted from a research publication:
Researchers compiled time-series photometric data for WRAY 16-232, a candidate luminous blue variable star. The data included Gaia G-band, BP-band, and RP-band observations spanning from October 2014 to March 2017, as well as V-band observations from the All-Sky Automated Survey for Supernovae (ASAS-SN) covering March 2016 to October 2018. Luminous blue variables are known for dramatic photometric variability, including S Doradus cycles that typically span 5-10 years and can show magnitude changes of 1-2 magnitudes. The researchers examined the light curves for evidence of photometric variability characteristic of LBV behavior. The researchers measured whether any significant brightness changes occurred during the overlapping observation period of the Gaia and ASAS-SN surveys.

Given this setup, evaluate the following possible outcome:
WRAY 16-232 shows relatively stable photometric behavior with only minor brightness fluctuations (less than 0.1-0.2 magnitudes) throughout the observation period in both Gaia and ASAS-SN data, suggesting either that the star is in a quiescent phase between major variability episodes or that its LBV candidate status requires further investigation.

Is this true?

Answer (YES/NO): NO